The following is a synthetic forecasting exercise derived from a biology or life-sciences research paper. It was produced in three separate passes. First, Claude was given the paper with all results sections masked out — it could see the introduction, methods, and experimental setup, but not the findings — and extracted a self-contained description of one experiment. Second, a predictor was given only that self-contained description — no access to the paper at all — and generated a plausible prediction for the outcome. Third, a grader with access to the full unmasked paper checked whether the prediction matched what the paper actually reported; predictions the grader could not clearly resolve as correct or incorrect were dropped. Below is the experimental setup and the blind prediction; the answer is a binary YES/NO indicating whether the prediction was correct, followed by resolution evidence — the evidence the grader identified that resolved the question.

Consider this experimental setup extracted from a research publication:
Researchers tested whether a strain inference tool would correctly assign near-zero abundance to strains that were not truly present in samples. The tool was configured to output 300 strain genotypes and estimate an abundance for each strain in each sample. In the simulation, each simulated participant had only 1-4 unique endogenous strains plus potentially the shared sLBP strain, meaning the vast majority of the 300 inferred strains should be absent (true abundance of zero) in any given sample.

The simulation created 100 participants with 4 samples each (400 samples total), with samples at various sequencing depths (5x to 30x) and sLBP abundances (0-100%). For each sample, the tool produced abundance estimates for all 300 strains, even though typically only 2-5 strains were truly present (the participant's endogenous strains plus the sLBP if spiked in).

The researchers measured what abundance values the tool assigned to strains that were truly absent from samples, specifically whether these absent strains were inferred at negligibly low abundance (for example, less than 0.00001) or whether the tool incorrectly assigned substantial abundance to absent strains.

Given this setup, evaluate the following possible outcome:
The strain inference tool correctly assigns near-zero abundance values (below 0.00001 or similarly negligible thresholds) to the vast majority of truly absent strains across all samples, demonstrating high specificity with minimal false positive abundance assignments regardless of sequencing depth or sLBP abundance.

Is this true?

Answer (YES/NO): NO